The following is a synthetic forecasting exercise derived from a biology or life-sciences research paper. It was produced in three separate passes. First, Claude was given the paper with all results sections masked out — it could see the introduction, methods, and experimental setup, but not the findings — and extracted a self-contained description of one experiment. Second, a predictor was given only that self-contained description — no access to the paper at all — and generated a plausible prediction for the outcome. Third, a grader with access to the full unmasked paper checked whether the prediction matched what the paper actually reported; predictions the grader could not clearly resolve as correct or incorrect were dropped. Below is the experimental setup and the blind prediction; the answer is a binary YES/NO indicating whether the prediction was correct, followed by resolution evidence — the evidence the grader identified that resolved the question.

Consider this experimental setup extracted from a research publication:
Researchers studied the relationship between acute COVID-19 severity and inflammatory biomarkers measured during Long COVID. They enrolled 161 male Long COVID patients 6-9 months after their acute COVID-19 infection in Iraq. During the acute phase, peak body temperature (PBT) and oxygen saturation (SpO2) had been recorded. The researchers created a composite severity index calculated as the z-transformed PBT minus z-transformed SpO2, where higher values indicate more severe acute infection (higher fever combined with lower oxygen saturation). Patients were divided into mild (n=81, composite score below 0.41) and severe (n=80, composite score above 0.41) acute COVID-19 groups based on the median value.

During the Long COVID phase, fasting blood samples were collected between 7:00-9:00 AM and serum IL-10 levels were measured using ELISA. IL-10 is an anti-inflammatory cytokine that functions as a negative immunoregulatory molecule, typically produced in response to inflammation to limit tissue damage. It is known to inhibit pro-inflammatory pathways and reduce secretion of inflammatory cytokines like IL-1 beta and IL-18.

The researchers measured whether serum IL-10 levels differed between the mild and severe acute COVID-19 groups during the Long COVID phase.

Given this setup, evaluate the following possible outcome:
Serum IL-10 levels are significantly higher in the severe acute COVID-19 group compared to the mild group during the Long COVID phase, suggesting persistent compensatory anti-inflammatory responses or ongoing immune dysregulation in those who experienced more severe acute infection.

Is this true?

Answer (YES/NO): NO